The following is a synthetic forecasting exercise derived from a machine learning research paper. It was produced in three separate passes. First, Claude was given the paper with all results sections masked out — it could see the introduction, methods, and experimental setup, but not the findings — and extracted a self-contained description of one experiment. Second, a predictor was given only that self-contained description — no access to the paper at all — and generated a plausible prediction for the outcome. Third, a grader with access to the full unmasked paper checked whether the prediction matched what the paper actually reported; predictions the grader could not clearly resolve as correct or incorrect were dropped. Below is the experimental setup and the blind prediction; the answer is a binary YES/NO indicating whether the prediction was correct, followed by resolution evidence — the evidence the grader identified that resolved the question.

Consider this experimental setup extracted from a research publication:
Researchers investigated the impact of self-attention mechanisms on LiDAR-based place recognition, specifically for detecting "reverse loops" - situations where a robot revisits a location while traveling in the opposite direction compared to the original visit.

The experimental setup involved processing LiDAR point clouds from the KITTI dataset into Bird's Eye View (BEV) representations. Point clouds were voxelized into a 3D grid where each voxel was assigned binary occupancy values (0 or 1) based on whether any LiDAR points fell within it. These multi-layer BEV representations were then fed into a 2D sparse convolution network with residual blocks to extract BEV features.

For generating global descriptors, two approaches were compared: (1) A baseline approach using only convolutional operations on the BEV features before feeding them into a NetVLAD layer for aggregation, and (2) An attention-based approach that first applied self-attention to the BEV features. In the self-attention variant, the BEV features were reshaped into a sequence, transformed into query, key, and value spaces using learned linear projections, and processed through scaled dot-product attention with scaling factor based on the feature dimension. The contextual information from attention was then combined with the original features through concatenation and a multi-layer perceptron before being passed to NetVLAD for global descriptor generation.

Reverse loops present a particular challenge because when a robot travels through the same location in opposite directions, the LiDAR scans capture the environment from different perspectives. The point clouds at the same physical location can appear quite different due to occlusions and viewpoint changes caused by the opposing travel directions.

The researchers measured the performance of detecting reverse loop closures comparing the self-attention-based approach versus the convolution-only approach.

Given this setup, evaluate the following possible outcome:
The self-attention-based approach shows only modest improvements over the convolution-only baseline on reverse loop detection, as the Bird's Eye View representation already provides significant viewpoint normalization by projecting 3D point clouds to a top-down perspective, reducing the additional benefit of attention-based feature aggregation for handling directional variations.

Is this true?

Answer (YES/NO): NO